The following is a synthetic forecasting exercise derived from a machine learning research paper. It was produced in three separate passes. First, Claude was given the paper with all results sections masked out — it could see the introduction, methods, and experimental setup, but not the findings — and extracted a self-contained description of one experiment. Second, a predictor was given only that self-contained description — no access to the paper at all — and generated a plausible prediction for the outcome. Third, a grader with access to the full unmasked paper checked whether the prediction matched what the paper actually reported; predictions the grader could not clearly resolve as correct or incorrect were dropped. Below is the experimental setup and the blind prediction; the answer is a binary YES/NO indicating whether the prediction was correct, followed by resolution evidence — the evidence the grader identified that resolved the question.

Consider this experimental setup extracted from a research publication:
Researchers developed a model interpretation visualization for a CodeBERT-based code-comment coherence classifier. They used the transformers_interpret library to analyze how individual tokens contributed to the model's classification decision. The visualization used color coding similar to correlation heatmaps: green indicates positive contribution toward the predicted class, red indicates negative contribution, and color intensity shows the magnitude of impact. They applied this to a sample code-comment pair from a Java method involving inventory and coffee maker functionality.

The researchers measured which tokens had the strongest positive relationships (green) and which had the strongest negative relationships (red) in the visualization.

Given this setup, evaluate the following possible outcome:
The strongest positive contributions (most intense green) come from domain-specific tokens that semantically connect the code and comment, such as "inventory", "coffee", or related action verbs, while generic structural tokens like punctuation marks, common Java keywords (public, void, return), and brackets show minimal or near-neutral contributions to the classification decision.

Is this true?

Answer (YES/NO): NO